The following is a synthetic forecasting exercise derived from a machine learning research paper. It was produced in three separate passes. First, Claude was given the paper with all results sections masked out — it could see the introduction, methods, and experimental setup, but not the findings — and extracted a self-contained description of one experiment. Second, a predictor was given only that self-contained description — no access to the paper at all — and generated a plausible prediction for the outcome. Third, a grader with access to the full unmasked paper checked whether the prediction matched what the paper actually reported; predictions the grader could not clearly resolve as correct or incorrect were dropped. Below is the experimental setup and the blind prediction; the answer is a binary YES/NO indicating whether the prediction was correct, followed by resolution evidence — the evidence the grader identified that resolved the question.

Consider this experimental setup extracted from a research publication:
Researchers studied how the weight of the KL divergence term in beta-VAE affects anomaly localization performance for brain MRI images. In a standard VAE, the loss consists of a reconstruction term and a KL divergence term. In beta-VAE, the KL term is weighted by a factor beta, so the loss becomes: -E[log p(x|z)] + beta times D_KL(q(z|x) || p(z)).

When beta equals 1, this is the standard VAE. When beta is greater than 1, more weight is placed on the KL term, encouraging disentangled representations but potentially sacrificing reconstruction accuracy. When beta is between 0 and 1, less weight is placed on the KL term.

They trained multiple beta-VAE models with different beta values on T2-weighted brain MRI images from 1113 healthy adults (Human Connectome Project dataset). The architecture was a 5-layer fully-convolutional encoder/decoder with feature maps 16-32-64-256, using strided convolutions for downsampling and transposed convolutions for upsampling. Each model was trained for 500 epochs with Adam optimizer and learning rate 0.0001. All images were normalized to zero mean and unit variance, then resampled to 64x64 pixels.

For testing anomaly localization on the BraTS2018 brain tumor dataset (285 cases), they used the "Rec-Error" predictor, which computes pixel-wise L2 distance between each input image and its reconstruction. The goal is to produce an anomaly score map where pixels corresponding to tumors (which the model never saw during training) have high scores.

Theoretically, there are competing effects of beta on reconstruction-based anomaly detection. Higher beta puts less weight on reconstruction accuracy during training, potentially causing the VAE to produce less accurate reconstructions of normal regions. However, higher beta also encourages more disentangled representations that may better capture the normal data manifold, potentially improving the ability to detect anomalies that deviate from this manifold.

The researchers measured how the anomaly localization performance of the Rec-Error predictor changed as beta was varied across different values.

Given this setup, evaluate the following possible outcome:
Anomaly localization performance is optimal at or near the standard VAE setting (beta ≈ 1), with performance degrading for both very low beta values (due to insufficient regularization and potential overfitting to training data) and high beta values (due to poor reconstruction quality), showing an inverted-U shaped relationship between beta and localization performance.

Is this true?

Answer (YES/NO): NO